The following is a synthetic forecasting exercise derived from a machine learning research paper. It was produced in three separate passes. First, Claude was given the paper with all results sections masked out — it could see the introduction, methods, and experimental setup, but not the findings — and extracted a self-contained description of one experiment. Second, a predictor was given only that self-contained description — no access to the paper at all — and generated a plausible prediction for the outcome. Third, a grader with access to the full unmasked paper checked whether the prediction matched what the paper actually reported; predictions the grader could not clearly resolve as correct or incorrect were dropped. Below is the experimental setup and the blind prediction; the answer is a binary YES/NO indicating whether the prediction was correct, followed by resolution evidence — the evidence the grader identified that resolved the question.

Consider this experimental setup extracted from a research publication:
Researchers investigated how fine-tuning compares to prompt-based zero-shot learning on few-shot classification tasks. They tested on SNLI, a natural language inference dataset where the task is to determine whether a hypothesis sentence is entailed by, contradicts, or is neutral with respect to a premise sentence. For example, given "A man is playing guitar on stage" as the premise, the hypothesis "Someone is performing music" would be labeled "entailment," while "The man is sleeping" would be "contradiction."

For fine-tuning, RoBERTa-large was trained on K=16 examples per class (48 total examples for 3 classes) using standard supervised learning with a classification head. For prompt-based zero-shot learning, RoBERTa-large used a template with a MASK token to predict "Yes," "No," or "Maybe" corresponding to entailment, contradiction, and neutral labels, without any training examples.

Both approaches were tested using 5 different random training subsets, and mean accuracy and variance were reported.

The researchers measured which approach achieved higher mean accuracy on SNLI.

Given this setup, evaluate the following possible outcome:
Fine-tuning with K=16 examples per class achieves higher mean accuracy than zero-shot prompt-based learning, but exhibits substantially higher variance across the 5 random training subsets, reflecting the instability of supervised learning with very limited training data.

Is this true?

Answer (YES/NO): NO